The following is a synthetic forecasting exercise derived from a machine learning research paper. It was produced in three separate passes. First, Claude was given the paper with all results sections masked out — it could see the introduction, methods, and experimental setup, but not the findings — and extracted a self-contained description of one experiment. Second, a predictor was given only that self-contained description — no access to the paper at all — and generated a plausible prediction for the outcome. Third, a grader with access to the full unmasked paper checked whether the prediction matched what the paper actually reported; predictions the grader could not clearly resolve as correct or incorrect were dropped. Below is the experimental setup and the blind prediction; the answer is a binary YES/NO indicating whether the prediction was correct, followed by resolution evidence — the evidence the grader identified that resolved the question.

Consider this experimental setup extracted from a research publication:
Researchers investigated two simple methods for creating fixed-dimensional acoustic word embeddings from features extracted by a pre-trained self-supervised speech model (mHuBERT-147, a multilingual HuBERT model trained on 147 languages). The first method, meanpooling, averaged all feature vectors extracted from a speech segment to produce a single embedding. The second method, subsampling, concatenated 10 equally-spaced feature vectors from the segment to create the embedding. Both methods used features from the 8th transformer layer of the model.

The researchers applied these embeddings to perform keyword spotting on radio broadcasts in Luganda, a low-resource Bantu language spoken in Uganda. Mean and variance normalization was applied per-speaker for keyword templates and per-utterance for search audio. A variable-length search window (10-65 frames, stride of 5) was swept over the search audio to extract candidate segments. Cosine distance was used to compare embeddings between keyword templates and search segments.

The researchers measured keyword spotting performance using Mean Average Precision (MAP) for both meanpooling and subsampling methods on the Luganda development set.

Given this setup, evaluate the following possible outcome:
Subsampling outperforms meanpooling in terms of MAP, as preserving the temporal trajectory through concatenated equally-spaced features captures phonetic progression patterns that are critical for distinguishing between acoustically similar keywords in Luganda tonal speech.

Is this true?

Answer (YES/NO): NO